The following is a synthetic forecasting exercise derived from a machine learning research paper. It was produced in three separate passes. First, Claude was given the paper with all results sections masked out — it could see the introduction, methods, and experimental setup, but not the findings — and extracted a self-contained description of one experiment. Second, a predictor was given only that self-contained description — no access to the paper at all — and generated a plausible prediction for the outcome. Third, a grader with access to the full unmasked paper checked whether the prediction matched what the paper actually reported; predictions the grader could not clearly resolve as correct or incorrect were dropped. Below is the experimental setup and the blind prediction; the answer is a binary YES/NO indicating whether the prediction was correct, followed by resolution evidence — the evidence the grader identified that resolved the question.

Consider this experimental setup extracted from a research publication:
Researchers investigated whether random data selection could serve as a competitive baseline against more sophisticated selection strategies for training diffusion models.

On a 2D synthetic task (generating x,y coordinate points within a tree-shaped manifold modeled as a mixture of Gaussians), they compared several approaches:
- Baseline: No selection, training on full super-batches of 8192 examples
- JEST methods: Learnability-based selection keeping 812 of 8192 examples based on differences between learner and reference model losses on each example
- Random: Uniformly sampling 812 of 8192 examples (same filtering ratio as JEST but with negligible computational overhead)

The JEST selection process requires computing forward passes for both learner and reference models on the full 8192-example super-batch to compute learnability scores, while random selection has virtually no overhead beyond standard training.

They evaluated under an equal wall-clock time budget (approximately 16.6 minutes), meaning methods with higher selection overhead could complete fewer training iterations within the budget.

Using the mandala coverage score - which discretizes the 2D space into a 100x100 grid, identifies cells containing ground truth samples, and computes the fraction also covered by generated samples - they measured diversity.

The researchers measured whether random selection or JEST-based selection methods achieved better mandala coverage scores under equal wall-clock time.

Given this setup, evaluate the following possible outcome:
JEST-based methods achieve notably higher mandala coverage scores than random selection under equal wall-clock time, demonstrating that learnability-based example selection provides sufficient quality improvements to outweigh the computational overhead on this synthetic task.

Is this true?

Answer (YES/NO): NO